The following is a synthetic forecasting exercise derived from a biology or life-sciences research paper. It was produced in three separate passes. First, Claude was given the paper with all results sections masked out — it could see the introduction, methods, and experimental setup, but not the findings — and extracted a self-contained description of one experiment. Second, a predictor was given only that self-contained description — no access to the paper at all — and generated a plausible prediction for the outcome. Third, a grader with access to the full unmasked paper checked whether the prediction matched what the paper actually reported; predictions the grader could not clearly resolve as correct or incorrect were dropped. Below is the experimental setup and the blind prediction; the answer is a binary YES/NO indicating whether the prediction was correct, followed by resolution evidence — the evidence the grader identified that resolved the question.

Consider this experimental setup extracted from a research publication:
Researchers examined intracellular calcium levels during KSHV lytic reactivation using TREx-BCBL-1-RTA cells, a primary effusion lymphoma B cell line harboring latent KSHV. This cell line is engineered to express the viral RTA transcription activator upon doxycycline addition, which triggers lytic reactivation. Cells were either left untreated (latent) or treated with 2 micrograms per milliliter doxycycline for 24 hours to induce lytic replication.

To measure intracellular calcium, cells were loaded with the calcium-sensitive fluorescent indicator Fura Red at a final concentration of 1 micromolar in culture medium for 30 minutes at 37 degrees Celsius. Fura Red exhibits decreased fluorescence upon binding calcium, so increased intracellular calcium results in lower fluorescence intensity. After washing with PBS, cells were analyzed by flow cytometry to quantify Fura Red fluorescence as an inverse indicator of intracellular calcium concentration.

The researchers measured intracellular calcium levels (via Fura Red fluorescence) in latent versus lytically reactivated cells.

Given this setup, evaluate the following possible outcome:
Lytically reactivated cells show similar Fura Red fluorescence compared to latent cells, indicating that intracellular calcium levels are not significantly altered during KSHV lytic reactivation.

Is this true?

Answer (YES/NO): NO